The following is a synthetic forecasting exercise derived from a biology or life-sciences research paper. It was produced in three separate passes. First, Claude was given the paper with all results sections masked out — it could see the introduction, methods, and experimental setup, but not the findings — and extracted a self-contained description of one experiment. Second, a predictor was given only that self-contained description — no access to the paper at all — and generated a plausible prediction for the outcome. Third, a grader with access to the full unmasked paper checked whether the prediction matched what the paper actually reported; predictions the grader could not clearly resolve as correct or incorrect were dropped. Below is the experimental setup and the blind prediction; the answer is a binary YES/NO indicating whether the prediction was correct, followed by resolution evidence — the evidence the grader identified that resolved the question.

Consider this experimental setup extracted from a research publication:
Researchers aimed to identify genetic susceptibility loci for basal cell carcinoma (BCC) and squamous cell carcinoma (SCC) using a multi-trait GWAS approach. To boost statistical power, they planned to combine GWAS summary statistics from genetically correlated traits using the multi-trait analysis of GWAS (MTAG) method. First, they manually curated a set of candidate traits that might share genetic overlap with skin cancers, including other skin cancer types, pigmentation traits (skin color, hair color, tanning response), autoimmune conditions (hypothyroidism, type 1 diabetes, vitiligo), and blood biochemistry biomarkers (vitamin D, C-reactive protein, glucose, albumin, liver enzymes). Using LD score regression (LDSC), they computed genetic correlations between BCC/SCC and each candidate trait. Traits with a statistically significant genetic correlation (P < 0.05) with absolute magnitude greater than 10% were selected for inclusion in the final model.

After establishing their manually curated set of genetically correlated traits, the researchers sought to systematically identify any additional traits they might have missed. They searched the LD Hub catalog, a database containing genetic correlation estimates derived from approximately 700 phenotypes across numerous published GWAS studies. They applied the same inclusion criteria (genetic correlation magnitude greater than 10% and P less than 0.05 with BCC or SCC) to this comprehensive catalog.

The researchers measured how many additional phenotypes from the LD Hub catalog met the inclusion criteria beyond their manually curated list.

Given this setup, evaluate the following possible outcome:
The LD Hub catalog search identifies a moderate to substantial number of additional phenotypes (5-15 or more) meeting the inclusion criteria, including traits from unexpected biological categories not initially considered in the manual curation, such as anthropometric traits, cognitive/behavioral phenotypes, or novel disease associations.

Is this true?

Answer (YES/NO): NO